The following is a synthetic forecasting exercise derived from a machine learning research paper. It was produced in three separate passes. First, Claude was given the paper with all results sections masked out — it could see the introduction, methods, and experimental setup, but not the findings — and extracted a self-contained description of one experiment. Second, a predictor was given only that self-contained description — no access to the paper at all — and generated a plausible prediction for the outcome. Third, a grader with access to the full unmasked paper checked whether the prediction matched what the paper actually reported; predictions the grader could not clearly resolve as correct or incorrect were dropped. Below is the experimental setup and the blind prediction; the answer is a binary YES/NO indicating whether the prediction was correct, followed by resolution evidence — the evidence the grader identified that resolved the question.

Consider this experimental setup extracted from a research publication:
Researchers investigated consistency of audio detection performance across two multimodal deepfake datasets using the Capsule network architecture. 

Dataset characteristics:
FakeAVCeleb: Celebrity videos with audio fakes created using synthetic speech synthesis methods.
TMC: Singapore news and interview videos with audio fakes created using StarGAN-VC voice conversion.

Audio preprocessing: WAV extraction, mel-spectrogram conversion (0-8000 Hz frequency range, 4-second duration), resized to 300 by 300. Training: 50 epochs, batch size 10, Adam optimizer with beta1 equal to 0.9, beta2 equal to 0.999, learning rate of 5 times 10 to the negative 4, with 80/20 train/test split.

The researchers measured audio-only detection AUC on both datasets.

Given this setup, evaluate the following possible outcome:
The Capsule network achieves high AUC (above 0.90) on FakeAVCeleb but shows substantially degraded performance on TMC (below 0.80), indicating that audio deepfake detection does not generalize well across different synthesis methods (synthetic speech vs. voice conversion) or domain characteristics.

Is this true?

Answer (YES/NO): NO